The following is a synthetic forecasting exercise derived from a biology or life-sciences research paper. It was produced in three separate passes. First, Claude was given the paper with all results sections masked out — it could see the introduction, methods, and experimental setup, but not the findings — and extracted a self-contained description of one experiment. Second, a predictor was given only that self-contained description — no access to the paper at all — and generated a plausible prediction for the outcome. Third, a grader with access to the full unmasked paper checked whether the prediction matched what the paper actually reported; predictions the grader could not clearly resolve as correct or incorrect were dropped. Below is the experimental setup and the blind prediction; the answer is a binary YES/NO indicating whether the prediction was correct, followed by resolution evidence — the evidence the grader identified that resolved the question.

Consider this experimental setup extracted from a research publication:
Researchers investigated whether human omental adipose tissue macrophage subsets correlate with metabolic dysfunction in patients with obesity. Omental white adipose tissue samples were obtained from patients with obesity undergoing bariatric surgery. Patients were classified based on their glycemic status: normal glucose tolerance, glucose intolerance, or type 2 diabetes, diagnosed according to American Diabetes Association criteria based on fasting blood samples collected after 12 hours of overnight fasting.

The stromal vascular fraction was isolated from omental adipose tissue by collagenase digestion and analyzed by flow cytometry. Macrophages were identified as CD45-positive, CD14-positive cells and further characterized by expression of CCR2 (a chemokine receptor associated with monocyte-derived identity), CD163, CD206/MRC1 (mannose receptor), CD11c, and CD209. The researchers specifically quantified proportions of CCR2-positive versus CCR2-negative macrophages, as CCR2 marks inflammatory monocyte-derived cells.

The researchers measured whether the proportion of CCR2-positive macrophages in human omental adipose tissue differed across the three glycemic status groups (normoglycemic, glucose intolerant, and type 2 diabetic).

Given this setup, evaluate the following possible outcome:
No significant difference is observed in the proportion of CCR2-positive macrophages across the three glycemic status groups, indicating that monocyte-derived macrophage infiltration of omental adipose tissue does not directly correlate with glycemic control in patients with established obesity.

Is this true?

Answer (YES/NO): NO